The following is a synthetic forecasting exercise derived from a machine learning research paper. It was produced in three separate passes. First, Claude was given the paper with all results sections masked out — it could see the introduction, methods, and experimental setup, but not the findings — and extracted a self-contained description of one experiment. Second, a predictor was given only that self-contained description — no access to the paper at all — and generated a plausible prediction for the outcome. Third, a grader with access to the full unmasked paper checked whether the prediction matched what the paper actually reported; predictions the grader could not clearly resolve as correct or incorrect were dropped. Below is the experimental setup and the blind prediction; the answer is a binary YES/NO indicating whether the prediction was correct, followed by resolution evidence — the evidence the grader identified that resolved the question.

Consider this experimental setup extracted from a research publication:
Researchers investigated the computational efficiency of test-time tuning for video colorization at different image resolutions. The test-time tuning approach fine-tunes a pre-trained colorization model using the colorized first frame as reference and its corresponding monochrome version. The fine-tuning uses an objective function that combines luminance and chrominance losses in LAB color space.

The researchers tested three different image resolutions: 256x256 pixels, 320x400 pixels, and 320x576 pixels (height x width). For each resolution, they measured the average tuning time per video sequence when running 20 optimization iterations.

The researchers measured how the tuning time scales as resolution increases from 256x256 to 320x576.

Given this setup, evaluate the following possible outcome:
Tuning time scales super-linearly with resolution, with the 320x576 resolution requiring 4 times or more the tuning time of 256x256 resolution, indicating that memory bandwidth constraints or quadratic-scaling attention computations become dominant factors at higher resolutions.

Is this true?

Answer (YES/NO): NO